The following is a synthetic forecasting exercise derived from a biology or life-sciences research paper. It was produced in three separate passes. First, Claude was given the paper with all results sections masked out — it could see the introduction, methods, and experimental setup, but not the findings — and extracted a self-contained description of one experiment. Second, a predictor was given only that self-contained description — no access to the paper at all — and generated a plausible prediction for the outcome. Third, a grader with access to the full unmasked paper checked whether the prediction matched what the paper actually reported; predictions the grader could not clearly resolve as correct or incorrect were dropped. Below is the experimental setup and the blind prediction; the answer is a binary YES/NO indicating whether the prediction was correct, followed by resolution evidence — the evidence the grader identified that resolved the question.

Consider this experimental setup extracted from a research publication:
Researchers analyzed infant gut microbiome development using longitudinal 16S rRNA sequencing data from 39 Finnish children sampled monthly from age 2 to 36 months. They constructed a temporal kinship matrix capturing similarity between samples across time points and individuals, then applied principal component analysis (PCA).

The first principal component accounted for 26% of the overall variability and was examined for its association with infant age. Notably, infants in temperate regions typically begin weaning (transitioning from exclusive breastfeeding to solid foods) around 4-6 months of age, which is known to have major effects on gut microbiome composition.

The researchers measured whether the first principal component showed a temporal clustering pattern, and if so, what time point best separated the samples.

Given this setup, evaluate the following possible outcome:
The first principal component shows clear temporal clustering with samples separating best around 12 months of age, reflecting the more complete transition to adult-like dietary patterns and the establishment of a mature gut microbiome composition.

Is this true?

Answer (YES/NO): NO